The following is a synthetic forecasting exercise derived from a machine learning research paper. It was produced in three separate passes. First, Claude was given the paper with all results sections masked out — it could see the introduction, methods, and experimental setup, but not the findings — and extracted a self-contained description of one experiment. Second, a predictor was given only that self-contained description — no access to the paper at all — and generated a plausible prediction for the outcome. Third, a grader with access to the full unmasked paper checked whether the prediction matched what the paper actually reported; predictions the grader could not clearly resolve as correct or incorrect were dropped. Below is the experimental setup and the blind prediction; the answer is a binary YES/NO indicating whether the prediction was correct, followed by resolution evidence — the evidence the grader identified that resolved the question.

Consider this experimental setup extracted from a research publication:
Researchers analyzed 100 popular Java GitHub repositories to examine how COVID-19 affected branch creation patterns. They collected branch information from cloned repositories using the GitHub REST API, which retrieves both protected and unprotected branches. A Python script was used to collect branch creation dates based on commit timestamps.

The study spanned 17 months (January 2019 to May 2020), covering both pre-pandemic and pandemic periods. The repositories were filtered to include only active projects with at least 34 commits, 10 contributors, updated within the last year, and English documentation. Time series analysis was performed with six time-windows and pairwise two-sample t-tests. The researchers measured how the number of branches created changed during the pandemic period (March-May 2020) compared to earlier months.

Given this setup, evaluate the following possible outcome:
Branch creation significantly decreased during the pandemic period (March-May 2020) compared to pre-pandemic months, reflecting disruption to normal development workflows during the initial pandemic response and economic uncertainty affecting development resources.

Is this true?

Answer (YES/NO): NO